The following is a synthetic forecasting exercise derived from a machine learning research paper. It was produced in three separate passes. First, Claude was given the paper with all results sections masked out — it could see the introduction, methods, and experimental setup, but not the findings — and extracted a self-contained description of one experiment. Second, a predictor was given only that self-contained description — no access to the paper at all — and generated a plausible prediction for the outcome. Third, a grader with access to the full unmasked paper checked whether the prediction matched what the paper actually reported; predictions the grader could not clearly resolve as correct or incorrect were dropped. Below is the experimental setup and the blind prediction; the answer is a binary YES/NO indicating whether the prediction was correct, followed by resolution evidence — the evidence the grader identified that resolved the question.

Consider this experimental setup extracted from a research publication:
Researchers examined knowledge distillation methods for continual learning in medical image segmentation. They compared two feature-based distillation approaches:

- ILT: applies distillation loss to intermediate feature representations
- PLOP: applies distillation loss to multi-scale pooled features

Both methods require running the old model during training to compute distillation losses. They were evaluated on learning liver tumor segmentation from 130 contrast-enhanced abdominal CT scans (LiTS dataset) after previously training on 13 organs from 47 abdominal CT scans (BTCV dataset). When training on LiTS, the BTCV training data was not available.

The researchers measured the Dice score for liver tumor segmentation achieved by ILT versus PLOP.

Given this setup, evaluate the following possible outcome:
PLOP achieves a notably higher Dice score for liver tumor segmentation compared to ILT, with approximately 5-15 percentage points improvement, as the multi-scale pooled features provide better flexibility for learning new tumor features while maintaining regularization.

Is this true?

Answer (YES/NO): NO